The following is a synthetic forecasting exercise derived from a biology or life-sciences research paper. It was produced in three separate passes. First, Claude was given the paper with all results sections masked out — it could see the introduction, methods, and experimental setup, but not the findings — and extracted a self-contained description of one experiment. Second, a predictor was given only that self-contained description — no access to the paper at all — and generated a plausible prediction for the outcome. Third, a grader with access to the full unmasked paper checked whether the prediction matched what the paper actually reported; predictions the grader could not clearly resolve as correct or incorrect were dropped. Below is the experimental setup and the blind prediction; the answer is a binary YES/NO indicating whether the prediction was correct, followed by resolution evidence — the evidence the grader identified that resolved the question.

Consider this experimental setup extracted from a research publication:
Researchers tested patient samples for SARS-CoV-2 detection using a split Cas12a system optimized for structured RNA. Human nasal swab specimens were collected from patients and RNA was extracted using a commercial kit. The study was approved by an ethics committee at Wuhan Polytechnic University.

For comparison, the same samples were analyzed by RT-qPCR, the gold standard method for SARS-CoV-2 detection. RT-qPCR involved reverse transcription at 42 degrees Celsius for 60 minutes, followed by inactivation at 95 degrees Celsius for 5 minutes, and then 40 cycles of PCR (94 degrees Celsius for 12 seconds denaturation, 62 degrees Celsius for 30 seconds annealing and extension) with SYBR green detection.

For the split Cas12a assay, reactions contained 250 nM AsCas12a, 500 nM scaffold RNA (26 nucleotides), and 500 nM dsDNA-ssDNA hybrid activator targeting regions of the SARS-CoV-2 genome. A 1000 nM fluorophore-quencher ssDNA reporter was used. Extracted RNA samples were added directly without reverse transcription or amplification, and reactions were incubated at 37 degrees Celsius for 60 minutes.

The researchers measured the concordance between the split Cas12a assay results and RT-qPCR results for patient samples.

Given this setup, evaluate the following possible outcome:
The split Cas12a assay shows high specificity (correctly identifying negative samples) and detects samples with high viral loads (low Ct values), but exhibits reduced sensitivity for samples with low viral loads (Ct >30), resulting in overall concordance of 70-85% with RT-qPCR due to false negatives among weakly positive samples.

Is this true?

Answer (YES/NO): NO